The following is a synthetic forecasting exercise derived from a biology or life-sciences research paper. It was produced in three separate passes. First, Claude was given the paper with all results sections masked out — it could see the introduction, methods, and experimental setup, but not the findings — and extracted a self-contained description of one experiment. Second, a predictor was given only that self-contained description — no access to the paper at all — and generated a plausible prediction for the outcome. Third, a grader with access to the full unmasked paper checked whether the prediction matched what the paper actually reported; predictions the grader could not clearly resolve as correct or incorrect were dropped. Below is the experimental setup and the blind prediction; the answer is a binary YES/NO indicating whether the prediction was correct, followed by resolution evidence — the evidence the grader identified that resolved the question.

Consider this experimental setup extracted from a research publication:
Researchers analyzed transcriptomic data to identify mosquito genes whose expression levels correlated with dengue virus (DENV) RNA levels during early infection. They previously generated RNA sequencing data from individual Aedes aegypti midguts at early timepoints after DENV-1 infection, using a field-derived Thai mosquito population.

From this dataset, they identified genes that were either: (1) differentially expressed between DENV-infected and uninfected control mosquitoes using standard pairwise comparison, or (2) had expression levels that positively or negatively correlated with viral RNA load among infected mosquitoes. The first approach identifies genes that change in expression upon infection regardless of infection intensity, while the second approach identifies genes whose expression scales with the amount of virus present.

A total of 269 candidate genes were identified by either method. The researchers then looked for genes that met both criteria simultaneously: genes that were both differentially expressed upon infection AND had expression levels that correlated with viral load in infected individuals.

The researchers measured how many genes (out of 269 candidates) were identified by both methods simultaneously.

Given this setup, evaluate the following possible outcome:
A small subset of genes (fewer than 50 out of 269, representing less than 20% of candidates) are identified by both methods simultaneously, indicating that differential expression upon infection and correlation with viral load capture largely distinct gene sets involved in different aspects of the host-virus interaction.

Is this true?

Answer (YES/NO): YES